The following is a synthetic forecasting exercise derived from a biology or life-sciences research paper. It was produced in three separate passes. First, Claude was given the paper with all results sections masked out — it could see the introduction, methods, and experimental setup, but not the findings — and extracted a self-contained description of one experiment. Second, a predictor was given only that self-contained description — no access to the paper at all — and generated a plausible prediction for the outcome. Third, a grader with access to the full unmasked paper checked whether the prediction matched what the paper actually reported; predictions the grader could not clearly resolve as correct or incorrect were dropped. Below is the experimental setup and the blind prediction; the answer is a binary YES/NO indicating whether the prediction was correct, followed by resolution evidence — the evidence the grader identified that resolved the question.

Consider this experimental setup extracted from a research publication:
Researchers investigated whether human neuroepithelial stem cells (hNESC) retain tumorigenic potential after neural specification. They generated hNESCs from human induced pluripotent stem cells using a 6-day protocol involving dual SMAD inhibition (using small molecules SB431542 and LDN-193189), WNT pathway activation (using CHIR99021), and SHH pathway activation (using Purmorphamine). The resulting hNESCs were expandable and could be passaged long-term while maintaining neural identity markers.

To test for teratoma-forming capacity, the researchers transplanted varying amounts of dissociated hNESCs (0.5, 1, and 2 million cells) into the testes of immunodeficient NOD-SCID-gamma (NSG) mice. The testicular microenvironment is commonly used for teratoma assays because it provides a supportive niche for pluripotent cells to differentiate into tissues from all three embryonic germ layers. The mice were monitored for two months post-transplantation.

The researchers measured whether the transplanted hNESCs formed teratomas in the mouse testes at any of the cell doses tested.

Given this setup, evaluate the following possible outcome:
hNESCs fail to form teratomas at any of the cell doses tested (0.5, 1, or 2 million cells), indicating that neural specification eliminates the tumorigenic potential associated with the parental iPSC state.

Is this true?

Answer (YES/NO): YES